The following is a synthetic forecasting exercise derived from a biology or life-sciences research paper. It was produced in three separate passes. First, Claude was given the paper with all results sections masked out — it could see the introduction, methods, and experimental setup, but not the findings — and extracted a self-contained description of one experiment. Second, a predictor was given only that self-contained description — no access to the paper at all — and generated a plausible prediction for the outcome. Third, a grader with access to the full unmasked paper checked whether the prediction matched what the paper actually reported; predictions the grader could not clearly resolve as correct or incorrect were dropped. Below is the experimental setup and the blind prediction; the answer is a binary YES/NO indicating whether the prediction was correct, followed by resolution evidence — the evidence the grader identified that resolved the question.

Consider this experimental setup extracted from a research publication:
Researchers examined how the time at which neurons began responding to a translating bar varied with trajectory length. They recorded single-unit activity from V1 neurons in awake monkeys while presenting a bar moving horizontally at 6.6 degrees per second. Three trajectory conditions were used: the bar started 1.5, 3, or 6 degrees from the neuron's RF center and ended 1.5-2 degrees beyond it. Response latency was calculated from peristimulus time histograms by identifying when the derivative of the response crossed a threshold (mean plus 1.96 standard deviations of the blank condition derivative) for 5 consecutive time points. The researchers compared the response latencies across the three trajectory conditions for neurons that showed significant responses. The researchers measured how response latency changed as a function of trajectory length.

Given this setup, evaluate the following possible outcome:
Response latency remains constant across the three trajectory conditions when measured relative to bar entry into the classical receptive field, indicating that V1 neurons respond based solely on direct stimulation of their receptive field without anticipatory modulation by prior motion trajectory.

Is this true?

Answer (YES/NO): NO